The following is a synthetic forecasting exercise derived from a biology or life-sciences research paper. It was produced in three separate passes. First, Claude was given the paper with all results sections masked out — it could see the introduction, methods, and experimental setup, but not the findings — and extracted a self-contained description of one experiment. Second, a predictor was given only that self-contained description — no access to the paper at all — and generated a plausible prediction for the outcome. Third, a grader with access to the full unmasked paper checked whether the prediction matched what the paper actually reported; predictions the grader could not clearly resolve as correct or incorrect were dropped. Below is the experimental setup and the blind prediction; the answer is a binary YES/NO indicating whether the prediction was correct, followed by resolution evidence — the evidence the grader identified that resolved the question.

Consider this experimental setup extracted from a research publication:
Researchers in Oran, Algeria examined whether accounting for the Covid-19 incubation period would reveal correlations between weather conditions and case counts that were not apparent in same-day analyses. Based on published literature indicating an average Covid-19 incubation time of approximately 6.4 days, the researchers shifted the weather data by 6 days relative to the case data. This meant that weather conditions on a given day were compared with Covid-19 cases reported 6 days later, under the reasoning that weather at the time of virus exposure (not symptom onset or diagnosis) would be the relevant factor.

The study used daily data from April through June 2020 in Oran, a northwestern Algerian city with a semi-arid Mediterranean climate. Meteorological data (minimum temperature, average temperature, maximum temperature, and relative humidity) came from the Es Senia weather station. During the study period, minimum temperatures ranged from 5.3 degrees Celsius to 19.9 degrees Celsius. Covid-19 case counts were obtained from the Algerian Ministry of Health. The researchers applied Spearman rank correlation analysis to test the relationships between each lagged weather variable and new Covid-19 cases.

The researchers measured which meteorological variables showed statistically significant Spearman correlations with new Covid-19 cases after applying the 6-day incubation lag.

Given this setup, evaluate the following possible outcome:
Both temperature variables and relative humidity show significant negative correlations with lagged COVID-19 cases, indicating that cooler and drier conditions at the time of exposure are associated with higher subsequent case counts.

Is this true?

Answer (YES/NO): NO